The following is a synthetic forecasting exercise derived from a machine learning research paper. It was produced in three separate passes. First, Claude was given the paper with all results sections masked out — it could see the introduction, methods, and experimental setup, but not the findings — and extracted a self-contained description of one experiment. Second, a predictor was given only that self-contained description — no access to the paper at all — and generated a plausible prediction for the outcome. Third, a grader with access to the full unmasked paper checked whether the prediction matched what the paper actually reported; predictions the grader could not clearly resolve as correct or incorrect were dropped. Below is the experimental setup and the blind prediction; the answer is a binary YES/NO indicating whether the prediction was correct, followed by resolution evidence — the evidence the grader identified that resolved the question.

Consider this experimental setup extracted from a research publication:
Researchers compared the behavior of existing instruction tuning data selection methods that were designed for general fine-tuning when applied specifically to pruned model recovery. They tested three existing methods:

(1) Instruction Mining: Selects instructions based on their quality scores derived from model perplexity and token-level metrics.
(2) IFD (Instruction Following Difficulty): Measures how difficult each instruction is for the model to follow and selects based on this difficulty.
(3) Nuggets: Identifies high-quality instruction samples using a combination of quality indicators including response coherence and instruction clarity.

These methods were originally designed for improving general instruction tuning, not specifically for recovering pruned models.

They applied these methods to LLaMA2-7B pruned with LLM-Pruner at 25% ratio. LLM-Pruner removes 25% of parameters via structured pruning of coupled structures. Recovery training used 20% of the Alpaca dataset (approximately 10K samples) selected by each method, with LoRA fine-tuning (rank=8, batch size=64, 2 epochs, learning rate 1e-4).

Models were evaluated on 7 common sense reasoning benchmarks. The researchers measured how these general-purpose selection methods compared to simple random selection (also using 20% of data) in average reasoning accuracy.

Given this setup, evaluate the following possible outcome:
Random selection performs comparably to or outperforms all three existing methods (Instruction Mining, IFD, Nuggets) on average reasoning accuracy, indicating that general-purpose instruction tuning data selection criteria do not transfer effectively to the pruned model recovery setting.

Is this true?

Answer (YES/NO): NO